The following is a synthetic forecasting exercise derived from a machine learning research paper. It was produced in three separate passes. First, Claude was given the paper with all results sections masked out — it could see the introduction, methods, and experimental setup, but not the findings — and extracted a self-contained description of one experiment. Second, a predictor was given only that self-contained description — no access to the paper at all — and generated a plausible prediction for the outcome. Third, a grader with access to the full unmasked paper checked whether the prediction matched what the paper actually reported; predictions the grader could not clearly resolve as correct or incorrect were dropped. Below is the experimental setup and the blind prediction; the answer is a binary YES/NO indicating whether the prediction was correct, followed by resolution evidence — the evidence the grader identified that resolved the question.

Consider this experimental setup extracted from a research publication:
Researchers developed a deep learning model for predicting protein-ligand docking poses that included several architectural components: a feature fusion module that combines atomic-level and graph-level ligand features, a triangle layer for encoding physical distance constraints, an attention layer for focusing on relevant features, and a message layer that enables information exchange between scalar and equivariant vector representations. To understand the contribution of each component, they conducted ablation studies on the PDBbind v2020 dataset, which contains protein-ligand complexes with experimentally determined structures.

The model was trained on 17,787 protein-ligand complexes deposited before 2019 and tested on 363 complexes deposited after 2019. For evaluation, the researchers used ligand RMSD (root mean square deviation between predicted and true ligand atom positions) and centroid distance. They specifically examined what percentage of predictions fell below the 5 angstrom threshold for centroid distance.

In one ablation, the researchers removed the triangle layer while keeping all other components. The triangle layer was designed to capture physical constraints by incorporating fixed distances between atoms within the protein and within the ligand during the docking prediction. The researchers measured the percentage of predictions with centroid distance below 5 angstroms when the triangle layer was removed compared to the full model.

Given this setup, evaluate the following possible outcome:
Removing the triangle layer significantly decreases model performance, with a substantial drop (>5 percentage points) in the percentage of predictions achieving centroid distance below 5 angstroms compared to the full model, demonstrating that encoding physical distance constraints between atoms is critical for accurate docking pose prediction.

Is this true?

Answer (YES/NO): YES